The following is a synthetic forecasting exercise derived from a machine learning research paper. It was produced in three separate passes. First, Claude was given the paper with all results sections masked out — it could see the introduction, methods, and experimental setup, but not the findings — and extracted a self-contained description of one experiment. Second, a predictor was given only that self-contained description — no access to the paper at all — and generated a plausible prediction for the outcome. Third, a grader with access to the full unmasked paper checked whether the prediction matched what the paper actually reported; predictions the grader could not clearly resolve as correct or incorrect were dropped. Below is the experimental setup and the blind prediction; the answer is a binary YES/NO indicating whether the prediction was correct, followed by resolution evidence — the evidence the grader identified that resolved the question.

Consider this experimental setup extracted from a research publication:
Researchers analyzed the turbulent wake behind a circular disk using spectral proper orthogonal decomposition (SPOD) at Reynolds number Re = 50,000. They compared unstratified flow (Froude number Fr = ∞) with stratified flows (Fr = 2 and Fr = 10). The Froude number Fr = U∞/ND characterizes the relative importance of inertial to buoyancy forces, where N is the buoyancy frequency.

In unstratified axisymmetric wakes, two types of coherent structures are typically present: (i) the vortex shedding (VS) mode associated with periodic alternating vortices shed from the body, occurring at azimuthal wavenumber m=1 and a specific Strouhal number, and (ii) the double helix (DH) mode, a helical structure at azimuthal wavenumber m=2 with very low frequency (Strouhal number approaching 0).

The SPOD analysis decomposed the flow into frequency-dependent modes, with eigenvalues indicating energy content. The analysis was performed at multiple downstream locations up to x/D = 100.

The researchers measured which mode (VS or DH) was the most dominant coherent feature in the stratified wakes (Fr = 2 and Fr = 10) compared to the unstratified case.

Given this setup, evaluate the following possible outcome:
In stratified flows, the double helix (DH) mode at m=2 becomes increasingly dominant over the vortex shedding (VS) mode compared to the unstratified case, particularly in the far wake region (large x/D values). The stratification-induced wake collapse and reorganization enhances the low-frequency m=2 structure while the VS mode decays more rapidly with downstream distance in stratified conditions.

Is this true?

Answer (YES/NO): NO